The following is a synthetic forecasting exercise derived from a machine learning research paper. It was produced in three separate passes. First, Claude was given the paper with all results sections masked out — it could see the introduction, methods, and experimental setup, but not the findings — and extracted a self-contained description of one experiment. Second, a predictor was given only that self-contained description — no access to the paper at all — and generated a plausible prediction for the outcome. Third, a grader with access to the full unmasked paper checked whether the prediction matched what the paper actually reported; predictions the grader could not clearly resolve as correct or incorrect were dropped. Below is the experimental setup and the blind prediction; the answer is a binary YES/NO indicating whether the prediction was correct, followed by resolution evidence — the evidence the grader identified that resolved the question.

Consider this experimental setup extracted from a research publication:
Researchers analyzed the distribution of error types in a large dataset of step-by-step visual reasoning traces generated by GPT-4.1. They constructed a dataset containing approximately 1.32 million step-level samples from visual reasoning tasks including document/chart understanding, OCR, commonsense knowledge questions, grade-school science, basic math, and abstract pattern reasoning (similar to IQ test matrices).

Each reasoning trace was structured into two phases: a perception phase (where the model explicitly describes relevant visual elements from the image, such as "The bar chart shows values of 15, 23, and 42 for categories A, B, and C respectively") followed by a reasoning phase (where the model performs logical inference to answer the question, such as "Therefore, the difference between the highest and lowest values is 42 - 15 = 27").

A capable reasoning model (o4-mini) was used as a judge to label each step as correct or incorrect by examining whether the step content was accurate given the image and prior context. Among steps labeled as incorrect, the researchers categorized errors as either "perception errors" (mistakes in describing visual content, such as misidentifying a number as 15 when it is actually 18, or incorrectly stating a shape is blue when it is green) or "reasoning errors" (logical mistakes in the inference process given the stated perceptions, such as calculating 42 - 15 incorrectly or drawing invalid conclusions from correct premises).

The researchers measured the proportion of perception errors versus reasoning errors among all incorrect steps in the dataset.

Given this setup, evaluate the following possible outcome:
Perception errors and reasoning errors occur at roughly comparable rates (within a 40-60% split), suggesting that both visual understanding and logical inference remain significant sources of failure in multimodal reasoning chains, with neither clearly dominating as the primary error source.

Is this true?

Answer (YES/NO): NO